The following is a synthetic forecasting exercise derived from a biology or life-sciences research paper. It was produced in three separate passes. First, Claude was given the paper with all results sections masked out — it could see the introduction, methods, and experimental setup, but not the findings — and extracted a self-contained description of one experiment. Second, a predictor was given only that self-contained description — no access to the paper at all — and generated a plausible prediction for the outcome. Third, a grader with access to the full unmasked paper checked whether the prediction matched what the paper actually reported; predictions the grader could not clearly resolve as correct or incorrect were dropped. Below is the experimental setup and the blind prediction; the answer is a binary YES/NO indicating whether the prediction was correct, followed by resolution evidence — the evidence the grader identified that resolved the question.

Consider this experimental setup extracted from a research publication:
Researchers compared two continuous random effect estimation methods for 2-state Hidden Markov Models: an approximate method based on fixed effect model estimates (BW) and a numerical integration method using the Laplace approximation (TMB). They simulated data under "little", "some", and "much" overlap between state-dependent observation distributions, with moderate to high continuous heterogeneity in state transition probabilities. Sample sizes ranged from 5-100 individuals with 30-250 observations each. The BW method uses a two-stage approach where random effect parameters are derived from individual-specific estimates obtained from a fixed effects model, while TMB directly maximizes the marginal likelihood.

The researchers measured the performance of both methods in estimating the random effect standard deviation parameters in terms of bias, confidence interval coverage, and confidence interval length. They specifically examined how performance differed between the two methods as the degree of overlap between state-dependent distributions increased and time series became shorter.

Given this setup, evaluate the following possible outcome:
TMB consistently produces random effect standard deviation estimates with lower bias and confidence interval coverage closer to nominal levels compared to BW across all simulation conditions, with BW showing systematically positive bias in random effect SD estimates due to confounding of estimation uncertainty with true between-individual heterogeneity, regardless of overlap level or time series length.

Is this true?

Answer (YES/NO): NO